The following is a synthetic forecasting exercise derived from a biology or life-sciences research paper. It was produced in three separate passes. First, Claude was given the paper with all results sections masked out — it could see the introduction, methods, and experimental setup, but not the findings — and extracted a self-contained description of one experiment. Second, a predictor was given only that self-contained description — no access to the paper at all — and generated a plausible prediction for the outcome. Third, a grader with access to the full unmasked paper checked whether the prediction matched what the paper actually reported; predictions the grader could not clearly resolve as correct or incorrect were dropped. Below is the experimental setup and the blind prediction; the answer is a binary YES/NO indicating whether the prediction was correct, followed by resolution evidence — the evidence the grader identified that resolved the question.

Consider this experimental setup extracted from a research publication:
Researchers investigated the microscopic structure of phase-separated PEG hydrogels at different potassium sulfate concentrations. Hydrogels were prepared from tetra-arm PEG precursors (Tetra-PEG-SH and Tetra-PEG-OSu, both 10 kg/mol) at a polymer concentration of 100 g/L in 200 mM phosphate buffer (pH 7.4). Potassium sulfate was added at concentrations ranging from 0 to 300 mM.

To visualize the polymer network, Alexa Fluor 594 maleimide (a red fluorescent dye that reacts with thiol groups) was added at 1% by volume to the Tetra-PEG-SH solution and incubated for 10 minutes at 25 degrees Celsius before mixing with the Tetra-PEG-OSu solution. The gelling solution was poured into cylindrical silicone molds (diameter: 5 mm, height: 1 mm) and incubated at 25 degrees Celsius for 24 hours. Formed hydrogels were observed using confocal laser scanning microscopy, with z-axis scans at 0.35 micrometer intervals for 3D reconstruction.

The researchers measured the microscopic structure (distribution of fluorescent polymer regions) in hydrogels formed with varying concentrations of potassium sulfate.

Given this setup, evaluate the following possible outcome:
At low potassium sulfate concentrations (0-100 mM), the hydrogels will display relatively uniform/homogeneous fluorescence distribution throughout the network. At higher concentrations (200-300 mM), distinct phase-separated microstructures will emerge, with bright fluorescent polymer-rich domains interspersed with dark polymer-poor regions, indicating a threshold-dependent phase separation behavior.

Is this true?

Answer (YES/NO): YES